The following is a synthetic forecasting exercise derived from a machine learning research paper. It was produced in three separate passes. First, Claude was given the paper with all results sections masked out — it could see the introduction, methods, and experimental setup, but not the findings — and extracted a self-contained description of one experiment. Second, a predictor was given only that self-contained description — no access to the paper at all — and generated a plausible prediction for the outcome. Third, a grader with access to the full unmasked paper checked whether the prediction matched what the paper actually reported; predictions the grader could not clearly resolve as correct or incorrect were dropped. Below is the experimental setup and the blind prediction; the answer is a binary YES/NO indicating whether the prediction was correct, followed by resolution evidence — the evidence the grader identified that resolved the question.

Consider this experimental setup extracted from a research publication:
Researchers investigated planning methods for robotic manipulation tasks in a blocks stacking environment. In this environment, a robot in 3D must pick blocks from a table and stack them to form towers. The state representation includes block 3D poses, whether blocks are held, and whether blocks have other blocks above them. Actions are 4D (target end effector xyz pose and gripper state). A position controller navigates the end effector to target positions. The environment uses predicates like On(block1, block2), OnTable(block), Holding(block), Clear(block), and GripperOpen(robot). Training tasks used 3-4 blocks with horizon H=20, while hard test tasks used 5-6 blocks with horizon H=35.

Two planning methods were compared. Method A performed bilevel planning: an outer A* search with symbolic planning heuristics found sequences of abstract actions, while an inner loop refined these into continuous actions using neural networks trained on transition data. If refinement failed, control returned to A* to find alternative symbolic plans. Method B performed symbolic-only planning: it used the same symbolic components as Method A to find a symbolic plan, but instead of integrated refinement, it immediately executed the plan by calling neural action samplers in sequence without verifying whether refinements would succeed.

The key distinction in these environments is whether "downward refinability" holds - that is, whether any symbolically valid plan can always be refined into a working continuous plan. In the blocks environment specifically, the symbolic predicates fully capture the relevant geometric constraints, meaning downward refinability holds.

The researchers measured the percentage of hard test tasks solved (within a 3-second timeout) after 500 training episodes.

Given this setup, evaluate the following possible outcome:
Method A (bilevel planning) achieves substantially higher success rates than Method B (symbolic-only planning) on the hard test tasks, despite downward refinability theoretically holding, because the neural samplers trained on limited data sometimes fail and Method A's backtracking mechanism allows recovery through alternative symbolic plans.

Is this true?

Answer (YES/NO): NO